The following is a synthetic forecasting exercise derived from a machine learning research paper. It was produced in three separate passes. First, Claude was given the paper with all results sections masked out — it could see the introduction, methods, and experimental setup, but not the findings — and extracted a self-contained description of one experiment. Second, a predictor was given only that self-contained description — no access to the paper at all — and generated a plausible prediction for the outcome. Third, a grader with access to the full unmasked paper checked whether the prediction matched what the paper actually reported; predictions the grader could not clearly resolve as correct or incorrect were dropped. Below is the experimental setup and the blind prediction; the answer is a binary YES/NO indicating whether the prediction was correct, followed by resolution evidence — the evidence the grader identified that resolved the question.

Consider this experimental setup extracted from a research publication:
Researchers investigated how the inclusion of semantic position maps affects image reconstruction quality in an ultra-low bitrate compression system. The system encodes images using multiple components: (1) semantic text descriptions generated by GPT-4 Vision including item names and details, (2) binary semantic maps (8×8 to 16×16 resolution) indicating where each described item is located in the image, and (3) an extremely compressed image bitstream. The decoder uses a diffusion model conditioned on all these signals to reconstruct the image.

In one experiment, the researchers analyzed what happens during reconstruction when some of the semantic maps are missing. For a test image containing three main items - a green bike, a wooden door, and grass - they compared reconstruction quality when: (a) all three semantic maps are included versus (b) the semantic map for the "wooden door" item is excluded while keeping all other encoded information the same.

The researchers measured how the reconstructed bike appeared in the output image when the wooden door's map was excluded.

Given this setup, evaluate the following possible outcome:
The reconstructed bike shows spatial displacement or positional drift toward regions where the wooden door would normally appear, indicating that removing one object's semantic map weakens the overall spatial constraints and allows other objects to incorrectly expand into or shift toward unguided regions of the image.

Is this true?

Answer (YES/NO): NO